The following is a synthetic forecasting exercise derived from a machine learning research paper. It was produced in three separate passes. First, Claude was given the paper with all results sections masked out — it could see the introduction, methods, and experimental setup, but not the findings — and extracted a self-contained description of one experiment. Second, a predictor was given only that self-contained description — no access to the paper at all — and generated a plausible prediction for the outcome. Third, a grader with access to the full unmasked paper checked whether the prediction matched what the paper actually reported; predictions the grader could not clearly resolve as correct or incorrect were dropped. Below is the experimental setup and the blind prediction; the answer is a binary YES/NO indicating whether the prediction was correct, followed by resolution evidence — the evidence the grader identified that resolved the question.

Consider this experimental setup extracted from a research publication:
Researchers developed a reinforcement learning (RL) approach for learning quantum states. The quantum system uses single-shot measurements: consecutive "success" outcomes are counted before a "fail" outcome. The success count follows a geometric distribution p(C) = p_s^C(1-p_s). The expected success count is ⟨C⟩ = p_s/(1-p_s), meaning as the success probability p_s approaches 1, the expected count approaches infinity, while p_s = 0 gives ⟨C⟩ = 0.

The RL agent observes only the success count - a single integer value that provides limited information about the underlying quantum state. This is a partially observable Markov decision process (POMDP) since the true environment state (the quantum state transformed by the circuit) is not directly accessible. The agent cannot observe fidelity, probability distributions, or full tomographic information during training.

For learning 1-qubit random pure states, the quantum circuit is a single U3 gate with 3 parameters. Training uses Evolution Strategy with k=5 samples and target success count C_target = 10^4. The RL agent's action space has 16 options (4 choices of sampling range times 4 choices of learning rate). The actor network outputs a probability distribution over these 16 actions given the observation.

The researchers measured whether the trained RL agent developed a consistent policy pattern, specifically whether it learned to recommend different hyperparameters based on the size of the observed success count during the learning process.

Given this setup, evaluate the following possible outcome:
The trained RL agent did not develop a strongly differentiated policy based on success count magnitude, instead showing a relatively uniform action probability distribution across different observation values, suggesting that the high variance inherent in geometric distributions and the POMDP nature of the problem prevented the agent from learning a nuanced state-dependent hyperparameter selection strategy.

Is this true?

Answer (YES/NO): NO